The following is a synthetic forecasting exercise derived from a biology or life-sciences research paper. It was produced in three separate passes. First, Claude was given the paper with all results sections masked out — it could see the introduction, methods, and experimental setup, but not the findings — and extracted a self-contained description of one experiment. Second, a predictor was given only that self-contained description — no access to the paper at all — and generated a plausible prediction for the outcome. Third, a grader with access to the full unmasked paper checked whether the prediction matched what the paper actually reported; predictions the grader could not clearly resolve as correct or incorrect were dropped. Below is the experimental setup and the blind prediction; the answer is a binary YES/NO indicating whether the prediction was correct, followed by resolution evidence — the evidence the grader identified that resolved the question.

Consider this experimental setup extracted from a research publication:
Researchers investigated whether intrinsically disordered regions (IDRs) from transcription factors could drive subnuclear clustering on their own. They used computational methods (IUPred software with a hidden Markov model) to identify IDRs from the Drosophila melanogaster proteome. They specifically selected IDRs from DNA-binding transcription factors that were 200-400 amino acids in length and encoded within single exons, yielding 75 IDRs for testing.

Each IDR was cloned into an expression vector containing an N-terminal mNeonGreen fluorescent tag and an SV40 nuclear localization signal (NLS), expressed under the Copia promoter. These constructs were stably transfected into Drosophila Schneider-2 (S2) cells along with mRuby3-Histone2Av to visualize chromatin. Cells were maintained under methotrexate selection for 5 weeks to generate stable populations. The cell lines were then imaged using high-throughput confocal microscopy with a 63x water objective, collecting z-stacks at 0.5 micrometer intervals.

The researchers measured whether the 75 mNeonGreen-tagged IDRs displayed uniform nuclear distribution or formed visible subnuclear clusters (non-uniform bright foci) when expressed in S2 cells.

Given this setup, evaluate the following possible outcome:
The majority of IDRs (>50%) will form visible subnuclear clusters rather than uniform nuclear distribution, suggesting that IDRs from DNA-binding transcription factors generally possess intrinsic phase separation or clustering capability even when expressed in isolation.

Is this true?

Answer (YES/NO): NO